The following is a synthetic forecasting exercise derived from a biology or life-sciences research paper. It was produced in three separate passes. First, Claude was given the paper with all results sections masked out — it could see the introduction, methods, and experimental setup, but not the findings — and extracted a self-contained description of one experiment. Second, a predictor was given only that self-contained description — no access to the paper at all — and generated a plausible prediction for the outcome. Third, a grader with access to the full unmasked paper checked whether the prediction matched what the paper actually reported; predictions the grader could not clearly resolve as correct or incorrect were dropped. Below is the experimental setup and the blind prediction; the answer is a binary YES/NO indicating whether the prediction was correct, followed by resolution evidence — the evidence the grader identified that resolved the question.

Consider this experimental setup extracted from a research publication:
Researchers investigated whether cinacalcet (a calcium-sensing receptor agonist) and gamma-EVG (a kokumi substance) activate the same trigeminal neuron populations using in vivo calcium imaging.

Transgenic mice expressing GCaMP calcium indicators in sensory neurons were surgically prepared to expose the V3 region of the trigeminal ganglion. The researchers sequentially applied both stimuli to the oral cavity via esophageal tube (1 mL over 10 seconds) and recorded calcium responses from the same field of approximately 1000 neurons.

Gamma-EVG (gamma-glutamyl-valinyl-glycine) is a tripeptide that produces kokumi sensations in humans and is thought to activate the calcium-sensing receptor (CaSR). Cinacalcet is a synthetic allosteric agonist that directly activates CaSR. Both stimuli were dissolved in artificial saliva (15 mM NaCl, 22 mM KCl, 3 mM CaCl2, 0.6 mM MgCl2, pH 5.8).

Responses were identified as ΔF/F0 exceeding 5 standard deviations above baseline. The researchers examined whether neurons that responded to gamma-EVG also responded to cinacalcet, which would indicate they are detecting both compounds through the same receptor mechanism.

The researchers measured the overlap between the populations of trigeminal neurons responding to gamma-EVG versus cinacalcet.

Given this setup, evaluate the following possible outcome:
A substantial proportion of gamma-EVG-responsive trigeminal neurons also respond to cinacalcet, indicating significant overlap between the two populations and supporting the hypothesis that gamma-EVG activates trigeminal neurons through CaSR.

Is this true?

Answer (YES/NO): NO